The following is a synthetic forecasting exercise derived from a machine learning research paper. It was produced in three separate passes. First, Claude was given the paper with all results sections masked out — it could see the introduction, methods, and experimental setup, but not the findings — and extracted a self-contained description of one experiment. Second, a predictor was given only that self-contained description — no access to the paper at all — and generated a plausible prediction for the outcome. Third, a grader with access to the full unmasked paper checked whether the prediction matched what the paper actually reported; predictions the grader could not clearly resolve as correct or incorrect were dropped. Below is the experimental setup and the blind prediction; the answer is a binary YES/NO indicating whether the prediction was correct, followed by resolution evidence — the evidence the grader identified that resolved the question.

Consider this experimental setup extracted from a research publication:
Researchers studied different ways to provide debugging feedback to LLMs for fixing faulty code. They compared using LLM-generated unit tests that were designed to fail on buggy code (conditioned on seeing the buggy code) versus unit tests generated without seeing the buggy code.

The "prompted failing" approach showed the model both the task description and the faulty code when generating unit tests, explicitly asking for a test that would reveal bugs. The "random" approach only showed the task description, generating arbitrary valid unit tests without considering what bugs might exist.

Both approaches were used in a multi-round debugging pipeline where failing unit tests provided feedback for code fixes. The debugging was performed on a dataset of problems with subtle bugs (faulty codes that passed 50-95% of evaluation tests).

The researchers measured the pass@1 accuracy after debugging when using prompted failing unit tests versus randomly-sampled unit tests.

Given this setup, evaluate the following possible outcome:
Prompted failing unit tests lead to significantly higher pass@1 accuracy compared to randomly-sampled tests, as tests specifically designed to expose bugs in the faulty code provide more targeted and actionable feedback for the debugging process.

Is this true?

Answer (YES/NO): YES